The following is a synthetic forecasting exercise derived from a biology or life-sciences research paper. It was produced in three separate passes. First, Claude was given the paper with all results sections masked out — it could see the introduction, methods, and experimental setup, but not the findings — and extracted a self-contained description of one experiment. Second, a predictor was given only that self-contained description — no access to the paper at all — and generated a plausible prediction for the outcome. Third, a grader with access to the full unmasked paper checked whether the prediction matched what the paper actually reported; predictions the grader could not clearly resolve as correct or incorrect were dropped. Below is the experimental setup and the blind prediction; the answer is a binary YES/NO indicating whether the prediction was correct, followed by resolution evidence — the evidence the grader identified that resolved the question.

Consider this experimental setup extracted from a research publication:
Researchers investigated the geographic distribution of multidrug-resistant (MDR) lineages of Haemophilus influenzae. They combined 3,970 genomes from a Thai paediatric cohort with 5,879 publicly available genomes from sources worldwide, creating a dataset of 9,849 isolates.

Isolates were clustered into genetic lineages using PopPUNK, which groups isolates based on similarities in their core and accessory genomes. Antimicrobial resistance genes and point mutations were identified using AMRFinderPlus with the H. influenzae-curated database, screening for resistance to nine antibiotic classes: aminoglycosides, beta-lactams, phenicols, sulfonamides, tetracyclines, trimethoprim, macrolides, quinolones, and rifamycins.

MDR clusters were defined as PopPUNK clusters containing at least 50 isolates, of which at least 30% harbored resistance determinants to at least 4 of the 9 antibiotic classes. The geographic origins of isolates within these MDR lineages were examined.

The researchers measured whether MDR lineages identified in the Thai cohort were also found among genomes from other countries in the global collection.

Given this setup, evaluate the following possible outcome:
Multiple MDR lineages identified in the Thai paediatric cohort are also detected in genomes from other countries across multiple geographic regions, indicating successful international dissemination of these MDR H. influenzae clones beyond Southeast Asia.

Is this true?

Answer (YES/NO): YES